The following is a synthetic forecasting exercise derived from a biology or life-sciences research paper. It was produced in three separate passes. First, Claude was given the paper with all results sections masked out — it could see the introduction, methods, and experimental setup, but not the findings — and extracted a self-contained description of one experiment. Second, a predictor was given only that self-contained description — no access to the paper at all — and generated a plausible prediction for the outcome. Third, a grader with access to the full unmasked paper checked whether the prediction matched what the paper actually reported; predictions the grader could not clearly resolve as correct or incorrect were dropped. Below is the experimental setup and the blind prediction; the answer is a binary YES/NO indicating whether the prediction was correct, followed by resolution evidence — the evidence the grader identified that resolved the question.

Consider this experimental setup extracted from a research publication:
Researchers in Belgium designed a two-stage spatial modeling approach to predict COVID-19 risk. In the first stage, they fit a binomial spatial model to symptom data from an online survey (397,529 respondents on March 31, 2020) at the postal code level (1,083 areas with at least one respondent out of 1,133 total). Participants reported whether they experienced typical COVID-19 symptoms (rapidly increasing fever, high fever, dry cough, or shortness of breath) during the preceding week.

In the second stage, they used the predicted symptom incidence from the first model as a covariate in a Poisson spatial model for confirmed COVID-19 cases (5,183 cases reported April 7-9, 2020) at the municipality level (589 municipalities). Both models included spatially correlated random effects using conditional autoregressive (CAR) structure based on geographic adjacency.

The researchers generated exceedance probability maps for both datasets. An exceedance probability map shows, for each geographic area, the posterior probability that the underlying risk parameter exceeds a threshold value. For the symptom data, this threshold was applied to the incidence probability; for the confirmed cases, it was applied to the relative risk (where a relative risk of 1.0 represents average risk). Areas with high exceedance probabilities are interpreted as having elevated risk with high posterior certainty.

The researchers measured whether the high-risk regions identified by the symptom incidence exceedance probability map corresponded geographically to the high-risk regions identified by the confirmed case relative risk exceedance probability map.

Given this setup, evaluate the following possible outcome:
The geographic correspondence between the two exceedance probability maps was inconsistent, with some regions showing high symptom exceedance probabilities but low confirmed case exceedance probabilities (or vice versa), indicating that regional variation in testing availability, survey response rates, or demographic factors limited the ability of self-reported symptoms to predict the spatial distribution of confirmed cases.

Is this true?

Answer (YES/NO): NO